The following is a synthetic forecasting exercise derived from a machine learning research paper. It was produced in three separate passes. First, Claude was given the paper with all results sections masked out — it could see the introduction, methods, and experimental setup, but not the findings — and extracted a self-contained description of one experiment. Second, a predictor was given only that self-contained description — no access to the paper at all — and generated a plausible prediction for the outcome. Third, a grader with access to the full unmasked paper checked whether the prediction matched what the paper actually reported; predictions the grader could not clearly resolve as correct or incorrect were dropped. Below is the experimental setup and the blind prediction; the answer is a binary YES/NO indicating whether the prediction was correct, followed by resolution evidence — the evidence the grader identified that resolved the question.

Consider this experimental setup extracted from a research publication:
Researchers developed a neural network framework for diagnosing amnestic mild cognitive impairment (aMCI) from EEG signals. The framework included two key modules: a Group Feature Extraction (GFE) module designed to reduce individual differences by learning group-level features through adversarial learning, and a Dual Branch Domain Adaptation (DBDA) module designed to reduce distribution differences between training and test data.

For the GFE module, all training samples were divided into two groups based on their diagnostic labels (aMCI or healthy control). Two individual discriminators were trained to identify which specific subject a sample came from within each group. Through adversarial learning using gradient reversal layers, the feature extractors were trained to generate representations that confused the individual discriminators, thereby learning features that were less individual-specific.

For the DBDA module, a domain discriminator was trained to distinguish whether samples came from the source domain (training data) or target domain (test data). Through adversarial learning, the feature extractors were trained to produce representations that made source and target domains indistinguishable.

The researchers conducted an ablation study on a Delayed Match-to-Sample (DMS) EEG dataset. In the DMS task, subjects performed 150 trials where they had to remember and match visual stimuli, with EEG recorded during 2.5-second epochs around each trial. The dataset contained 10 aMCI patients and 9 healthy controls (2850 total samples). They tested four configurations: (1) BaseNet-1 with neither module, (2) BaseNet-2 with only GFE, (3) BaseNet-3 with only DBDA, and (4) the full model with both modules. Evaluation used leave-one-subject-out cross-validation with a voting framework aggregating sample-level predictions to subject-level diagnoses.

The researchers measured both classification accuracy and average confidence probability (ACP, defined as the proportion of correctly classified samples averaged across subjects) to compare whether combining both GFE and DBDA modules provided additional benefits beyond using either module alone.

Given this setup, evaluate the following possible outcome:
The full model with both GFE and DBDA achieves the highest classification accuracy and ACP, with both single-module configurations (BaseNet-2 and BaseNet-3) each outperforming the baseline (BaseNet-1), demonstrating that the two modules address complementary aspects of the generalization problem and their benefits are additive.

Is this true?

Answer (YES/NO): NO